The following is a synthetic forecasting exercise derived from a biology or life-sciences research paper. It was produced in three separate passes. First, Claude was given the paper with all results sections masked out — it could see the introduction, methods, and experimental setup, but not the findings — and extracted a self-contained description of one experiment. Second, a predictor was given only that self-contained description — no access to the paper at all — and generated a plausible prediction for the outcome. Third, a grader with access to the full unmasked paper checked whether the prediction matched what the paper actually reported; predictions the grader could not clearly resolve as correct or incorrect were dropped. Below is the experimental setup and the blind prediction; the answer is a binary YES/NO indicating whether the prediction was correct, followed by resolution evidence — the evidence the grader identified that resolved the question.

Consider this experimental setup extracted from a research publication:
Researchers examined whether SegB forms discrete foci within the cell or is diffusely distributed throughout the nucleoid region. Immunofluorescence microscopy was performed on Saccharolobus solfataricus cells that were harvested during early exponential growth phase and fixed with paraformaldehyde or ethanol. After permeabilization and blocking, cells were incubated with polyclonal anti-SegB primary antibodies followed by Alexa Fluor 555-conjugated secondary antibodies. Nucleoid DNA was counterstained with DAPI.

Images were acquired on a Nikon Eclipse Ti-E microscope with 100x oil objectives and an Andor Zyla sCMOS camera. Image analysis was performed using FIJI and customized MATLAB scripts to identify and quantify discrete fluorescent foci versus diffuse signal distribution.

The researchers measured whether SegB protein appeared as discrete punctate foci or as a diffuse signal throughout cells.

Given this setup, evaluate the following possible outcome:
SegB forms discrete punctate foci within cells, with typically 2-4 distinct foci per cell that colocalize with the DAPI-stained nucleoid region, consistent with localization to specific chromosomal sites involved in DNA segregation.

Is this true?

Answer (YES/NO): NO